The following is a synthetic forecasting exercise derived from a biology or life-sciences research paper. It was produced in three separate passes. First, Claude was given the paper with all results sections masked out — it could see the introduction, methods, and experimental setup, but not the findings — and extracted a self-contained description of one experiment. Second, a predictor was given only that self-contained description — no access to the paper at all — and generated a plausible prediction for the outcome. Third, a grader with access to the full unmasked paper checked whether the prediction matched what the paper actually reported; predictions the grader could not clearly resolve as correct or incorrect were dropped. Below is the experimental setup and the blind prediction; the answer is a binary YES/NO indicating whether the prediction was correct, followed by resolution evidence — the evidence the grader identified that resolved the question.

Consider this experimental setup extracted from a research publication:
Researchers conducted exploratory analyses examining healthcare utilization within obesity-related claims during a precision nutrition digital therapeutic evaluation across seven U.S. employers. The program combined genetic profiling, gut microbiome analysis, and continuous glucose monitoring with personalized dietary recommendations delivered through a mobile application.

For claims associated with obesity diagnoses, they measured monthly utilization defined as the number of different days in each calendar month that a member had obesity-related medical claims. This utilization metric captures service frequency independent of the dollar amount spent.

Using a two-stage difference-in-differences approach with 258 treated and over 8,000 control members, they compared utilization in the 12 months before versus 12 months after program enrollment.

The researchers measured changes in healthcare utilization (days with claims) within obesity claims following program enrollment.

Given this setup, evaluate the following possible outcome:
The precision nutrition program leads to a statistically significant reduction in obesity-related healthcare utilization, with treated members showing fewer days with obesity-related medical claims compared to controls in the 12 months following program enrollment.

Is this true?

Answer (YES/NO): YES